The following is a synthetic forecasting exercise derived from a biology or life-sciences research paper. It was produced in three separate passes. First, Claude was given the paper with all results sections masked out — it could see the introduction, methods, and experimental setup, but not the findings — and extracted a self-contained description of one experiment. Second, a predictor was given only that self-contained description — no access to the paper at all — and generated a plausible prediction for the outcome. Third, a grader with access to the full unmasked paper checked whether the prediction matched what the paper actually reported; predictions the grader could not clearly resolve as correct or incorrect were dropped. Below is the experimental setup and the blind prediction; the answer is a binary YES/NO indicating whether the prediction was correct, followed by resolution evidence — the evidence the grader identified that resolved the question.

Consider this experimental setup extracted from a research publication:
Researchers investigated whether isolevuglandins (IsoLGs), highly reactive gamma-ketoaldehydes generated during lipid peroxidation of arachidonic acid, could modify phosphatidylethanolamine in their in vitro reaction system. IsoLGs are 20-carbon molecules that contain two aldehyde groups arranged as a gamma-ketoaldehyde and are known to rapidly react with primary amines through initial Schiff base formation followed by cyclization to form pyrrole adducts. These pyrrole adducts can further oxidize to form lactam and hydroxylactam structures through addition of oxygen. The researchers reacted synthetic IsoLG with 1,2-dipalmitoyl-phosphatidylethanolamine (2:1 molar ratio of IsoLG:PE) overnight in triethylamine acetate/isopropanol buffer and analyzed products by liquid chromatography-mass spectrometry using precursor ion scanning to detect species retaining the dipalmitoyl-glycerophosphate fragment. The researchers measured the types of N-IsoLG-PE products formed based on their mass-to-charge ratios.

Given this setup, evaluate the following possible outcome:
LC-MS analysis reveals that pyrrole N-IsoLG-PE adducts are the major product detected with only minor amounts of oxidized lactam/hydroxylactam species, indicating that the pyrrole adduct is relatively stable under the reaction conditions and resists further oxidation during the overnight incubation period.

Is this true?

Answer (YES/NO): NO